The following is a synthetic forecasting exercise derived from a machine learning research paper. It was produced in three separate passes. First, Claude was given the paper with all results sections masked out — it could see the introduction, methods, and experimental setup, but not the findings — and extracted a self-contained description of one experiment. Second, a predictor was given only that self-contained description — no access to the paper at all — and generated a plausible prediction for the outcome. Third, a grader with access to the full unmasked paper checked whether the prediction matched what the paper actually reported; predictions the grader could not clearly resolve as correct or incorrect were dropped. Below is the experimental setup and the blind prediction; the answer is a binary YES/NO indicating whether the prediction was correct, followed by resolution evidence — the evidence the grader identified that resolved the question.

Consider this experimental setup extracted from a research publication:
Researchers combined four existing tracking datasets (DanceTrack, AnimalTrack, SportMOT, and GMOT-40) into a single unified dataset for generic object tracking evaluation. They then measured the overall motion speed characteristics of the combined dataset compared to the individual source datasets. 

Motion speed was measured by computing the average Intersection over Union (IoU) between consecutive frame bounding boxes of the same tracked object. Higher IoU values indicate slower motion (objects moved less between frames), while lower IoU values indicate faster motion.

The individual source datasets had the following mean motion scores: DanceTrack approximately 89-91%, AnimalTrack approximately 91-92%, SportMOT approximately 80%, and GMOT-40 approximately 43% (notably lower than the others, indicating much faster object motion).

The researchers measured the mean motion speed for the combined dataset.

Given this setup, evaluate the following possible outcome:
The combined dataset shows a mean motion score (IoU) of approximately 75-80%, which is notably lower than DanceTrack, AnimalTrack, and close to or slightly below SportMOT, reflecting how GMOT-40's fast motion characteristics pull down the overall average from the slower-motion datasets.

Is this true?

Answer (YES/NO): NO